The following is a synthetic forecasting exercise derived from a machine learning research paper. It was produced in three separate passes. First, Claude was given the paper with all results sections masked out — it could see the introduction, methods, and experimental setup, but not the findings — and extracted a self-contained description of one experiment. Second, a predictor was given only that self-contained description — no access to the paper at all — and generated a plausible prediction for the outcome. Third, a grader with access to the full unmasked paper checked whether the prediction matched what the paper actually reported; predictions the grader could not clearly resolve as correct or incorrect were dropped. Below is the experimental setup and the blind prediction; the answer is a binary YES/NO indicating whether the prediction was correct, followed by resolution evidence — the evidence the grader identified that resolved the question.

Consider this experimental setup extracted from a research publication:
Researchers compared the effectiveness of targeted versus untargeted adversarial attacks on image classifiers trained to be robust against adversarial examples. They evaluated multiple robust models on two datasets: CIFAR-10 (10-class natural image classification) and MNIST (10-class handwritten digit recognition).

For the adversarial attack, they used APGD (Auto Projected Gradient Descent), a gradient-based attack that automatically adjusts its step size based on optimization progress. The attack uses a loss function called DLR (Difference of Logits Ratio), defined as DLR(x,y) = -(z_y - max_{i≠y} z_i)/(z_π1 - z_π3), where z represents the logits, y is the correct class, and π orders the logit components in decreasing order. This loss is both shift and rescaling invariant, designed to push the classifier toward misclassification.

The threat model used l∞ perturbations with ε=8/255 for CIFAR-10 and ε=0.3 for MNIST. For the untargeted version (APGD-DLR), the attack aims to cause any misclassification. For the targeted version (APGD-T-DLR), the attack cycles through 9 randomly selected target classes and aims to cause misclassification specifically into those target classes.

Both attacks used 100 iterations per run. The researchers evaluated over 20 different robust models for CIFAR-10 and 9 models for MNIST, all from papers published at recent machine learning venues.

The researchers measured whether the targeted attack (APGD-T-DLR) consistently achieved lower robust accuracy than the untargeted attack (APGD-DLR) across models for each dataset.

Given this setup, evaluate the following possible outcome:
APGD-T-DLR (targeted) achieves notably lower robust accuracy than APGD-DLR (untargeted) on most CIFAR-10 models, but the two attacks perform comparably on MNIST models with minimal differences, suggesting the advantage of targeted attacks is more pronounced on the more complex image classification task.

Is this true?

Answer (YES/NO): NO